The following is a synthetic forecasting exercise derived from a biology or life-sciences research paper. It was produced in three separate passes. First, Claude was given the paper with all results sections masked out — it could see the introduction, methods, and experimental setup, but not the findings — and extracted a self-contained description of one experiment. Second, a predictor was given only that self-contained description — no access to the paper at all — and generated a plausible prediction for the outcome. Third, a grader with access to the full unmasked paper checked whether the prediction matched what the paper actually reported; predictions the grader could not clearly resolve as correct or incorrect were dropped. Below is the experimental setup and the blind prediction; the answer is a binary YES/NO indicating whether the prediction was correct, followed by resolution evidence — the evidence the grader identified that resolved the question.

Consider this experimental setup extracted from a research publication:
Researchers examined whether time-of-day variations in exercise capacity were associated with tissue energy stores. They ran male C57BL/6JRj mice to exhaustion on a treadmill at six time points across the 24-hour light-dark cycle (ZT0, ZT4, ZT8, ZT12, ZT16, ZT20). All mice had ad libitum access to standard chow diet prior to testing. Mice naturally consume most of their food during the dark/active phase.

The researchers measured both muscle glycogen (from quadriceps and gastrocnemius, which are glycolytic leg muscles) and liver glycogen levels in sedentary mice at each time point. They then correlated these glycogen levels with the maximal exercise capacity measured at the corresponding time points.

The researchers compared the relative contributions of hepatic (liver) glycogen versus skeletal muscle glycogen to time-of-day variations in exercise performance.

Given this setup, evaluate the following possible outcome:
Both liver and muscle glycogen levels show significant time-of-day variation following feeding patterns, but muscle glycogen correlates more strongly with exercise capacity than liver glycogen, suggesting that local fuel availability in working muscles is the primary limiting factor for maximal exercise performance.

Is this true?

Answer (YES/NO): NO